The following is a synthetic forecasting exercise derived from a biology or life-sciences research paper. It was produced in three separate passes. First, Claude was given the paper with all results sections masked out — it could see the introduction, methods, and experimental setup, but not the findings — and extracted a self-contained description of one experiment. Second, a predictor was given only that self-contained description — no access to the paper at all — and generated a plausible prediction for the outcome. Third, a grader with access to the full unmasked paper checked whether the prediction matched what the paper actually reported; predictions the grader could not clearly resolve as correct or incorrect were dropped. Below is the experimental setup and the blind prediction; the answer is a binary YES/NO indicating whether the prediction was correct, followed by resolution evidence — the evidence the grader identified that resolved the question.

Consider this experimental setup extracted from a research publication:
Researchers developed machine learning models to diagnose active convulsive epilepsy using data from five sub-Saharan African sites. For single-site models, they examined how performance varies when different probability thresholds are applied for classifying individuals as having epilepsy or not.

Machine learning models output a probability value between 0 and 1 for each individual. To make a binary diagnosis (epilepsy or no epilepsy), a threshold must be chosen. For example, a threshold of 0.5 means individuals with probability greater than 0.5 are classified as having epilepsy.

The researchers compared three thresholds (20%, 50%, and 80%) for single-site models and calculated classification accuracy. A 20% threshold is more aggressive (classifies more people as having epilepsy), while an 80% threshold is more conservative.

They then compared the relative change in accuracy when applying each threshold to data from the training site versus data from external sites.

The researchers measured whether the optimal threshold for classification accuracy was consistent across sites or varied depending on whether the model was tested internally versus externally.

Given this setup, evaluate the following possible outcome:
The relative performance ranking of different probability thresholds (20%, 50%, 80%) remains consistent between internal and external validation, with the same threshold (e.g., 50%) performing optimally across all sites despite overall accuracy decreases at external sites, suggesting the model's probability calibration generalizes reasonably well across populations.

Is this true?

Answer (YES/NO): NO